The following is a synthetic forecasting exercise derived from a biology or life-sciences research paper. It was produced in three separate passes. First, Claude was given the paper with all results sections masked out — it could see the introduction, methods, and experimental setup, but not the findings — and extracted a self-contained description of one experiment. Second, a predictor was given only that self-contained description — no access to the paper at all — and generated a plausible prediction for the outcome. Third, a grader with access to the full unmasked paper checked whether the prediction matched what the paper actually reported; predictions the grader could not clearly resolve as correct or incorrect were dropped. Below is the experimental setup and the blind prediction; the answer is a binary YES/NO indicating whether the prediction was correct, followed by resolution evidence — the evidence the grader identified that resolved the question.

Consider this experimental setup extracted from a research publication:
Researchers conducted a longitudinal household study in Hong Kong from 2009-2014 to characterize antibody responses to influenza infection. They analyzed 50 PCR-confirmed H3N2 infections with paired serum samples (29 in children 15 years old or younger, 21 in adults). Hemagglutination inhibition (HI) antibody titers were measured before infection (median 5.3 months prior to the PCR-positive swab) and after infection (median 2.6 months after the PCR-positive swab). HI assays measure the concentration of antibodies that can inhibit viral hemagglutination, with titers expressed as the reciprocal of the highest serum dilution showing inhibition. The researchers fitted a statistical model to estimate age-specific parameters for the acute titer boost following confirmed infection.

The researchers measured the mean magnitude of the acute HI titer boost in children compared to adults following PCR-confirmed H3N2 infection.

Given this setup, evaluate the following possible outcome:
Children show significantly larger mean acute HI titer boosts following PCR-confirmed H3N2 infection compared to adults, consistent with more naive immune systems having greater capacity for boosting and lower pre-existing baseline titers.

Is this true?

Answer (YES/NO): NO